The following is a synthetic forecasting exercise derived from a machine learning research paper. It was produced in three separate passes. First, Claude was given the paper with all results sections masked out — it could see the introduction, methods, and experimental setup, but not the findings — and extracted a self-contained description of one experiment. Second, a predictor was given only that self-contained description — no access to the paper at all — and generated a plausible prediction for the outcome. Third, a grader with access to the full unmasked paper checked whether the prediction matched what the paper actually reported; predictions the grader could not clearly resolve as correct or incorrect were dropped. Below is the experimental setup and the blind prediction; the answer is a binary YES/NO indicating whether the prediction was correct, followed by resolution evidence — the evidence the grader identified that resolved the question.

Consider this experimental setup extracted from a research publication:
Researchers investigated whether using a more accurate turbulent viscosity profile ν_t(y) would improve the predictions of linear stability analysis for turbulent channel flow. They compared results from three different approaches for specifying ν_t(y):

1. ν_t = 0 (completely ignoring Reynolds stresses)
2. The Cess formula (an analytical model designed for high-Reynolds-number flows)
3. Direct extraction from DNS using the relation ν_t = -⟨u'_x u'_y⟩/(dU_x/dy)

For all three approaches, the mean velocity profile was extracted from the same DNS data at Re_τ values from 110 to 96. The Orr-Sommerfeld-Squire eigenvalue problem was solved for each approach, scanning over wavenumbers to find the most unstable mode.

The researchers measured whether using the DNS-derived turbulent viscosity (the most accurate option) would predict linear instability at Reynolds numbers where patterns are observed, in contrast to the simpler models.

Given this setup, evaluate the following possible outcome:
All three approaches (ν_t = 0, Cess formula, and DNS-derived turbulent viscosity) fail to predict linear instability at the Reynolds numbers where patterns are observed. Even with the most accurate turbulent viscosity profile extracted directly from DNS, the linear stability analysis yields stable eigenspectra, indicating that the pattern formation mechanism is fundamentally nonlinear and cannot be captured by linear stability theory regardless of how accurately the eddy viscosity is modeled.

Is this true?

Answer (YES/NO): YES